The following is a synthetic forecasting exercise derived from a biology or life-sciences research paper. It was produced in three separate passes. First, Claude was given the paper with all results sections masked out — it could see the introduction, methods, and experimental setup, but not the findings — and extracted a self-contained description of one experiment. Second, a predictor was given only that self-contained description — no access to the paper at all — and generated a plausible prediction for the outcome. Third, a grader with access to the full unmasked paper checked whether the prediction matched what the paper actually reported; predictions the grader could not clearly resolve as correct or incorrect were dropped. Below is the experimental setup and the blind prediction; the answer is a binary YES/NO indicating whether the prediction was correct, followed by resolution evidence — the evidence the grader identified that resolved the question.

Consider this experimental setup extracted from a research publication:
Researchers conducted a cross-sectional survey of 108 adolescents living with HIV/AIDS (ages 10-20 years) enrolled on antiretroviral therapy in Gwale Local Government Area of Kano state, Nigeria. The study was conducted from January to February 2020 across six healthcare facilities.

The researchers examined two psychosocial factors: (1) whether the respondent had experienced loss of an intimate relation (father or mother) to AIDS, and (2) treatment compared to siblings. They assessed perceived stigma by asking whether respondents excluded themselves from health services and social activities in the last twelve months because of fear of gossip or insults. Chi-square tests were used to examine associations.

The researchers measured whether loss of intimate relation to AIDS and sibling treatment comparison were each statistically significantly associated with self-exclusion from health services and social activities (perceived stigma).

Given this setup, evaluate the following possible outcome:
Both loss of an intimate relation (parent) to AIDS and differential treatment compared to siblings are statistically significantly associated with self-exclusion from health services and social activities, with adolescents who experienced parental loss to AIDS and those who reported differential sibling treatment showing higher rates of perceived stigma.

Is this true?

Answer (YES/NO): NO